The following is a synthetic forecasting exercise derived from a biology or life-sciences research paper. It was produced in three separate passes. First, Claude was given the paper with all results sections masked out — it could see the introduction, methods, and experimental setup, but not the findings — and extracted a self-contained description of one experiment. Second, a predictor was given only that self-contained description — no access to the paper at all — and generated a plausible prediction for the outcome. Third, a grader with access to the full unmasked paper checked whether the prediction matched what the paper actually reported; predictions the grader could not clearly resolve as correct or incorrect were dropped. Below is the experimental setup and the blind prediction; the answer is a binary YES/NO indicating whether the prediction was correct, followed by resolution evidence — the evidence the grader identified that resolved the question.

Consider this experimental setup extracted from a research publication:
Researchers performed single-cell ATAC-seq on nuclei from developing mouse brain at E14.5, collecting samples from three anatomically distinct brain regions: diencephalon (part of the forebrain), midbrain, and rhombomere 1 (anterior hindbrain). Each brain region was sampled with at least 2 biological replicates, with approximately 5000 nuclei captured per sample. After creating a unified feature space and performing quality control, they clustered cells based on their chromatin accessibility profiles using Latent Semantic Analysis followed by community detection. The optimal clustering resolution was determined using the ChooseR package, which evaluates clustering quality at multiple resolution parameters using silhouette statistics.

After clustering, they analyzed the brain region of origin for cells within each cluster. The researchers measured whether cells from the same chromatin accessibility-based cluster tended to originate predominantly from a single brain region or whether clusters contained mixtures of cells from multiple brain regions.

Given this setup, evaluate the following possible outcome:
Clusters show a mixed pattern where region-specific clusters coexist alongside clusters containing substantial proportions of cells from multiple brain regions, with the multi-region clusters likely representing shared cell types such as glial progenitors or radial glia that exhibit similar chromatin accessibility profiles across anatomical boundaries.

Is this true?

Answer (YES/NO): NO